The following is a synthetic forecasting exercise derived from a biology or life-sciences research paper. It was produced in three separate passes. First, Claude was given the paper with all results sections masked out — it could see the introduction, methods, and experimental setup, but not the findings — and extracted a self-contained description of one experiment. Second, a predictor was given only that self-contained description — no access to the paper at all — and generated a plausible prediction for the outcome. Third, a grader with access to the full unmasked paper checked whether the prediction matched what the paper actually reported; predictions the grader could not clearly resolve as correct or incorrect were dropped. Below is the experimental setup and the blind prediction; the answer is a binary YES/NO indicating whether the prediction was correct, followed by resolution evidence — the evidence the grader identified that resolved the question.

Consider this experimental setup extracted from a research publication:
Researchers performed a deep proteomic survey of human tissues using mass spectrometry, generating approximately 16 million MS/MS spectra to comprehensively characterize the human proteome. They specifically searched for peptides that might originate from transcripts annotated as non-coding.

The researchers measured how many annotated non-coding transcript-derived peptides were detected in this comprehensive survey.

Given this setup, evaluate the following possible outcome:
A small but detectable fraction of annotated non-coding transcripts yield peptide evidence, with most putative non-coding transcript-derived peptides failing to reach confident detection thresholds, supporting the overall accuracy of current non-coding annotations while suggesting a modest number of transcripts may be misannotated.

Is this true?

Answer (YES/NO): YES